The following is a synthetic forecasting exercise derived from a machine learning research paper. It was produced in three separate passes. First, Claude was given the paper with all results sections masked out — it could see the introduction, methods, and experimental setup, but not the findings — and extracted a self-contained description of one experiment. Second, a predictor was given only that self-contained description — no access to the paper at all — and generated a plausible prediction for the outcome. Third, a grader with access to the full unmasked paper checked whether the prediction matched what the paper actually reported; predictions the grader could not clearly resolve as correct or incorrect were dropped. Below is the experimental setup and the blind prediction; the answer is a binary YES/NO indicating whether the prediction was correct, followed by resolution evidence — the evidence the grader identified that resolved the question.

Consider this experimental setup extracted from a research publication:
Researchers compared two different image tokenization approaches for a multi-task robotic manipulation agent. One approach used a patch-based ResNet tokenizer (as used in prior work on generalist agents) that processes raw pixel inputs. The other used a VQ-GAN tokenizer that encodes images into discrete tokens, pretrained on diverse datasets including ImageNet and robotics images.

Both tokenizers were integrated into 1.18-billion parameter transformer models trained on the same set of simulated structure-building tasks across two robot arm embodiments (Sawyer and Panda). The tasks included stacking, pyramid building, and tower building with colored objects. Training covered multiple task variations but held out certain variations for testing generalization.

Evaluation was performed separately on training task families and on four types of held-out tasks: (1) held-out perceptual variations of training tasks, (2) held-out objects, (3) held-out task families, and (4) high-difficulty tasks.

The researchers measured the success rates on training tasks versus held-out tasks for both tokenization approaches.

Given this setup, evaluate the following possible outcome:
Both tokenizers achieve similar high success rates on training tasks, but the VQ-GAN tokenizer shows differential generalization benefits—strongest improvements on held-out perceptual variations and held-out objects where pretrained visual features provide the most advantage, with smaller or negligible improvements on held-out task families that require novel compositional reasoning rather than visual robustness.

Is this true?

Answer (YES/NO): NO